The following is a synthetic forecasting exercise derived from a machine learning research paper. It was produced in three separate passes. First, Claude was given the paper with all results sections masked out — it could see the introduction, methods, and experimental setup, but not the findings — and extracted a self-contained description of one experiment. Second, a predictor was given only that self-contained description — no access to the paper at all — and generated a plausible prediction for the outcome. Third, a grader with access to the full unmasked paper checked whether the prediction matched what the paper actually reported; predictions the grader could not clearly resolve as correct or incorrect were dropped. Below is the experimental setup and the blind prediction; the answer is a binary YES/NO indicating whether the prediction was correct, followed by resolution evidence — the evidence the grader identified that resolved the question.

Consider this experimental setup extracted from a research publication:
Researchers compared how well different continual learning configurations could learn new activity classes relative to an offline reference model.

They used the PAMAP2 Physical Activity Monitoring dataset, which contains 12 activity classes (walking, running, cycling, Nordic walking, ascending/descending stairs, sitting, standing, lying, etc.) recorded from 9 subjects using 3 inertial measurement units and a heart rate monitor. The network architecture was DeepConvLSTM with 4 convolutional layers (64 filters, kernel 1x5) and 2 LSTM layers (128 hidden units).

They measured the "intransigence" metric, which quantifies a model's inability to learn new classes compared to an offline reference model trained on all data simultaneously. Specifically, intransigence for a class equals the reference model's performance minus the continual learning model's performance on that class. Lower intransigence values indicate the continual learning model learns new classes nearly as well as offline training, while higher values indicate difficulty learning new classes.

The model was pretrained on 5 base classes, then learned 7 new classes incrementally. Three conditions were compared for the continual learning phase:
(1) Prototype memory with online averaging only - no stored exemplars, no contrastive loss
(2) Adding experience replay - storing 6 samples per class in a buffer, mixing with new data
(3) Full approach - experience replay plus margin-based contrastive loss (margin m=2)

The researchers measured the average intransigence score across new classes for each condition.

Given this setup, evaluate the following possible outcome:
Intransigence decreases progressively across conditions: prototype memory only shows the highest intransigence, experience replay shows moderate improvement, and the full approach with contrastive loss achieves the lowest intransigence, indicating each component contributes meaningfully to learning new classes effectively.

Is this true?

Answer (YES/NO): YES